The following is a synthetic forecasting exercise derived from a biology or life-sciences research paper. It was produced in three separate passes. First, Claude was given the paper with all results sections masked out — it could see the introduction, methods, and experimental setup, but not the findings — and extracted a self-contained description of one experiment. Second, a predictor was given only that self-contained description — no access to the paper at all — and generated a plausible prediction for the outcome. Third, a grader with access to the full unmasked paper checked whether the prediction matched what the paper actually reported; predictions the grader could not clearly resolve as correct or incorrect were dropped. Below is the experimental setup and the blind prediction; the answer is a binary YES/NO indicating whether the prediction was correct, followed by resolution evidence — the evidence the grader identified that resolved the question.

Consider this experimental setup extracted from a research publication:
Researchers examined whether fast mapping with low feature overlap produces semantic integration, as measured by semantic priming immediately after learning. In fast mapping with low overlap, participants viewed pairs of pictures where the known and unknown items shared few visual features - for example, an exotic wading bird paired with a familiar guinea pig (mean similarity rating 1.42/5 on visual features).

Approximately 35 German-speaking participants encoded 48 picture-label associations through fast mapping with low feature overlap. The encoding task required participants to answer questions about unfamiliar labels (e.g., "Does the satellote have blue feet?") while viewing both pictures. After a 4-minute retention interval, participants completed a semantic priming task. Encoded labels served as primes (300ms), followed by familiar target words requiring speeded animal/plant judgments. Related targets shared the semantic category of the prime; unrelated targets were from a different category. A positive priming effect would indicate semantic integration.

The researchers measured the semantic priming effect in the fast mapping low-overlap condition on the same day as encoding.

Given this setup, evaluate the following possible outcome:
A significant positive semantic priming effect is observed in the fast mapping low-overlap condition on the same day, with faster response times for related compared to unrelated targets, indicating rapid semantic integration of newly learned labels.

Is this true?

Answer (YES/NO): NO